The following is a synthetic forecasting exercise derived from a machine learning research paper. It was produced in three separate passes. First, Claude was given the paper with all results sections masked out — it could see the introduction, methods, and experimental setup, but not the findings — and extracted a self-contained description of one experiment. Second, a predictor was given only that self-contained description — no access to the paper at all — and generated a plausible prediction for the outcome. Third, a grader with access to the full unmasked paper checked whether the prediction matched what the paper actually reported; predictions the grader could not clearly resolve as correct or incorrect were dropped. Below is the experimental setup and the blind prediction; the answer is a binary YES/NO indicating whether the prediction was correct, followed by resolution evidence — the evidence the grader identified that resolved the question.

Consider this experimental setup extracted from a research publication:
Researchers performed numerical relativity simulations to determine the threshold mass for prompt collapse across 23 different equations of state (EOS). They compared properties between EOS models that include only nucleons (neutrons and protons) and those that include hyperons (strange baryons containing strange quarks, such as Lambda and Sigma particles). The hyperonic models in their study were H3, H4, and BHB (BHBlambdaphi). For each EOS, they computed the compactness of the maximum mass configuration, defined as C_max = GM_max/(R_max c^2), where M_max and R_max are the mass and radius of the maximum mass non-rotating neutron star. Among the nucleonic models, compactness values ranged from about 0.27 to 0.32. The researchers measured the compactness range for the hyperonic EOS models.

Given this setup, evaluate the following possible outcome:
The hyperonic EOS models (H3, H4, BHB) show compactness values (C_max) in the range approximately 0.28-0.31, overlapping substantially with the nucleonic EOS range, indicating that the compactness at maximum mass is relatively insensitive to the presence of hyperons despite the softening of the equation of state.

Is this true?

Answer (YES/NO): NO